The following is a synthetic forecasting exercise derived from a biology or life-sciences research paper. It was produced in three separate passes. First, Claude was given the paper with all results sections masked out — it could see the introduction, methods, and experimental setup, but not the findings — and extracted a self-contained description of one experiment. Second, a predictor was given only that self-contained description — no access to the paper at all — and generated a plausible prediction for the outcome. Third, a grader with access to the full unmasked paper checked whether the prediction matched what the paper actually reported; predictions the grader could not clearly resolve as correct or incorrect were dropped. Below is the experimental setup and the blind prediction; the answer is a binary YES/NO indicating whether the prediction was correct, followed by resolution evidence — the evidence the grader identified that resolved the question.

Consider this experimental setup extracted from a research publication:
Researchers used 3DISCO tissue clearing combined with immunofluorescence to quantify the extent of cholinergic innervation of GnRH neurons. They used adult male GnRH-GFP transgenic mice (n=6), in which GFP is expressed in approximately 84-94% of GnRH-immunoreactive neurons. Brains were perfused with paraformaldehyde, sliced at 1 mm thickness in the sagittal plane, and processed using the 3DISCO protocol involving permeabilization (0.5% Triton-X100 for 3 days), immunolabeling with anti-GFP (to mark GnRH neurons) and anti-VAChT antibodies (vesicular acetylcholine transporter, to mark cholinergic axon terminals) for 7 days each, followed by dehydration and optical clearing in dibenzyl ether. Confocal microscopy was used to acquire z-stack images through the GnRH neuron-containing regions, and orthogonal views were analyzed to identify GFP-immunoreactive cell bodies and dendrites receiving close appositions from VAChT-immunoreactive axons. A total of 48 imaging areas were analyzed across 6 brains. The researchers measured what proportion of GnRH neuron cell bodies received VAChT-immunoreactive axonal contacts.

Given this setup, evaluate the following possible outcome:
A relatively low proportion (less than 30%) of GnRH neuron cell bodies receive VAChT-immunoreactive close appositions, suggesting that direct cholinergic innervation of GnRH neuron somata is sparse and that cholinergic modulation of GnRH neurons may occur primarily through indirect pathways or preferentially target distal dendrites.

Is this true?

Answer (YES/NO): NO